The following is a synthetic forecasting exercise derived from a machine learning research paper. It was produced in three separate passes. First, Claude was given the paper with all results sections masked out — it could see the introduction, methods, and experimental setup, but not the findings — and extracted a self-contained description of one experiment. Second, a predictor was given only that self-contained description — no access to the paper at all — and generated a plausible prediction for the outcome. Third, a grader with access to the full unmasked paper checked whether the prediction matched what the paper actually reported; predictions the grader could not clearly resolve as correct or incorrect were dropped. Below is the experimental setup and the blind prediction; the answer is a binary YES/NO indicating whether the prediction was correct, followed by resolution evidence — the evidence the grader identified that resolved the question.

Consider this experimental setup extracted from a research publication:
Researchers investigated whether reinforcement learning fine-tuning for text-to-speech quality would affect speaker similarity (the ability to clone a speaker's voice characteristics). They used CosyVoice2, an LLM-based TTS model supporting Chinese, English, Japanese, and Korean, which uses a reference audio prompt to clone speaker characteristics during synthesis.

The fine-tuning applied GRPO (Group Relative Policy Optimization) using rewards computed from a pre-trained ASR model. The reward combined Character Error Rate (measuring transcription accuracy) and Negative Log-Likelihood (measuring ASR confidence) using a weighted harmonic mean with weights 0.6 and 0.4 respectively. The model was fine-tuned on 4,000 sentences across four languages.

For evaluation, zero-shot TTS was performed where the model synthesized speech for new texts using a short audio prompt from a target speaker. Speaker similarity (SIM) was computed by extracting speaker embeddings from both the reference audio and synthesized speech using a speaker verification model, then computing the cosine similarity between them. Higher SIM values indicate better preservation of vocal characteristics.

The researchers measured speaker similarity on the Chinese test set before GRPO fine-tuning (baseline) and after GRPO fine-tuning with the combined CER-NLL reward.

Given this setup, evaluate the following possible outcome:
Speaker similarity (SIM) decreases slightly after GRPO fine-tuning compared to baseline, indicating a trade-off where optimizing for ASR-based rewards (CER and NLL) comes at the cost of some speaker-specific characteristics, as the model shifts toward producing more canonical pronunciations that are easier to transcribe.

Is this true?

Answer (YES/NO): NO